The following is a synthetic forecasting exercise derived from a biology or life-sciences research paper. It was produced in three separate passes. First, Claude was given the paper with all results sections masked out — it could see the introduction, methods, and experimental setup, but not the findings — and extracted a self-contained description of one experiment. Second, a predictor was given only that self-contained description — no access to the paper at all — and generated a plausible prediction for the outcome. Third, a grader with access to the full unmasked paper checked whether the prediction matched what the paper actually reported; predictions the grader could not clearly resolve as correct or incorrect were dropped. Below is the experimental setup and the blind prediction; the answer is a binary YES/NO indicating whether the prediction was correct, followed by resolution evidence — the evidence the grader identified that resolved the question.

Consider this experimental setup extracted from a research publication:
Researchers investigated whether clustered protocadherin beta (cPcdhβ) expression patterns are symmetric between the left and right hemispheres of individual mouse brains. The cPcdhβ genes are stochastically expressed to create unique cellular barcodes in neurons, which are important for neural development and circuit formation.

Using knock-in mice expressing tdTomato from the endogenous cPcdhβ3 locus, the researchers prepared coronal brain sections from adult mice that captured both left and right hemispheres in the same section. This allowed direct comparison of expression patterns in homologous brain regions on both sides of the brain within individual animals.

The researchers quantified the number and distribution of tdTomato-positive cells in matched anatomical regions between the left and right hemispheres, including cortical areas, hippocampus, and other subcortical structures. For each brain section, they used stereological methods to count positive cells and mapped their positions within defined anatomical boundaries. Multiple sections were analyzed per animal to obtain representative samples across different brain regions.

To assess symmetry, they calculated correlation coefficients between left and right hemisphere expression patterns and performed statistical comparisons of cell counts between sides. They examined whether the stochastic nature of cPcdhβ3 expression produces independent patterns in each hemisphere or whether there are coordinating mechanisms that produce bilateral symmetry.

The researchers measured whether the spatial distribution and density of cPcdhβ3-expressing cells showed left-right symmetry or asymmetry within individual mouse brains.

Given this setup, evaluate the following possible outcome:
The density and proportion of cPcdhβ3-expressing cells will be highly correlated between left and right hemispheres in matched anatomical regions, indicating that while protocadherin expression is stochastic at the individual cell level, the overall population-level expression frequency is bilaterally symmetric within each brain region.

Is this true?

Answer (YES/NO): NO